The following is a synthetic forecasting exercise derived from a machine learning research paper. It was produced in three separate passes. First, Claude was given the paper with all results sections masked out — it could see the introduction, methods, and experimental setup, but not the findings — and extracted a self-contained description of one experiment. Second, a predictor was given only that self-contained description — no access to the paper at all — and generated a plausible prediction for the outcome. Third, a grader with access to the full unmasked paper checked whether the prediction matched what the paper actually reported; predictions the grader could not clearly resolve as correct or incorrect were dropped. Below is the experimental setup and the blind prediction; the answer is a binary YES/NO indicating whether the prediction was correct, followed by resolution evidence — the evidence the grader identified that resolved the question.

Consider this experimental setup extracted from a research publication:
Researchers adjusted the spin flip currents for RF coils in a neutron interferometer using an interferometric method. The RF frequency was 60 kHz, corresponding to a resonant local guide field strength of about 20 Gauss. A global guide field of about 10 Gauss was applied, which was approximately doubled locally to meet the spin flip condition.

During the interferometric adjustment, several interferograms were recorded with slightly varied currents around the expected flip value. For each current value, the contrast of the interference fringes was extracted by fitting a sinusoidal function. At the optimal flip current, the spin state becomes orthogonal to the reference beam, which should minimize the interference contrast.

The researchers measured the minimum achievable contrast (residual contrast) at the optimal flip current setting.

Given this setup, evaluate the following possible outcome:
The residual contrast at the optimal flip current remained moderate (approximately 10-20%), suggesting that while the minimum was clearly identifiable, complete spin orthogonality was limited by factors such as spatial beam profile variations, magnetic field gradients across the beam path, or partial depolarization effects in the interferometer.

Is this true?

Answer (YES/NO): NO